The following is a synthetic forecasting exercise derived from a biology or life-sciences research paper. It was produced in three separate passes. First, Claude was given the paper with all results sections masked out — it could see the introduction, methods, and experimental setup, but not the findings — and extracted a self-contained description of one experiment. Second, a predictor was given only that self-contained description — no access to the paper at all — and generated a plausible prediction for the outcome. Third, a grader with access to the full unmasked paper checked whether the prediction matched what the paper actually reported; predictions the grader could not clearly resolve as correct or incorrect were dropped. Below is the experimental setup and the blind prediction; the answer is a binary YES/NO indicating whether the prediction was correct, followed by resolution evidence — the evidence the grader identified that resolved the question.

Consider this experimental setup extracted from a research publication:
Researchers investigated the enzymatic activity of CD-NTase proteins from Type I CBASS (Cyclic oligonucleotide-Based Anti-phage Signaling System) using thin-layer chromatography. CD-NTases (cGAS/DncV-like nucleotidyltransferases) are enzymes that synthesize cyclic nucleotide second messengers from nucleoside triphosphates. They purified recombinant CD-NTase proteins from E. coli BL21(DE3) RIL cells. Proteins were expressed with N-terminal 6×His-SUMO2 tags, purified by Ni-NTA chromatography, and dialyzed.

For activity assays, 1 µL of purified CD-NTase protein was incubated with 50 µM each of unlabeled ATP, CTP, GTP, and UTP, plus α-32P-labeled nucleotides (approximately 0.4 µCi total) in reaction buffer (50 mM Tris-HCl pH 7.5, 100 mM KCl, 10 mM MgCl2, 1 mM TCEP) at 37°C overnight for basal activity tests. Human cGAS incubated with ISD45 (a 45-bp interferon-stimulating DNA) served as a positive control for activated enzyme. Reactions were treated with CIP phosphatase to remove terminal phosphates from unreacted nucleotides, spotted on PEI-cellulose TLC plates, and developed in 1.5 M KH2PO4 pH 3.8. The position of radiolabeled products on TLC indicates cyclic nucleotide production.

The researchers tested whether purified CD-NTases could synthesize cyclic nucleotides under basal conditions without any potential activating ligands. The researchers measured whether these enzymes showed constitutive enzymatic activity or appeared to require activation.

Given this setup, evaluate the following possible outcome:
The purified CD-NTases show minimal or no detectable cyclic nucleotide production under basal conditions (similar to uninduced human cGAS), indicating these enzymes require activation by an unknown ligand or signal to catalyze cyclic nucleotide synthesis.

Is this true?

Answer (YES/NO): NO